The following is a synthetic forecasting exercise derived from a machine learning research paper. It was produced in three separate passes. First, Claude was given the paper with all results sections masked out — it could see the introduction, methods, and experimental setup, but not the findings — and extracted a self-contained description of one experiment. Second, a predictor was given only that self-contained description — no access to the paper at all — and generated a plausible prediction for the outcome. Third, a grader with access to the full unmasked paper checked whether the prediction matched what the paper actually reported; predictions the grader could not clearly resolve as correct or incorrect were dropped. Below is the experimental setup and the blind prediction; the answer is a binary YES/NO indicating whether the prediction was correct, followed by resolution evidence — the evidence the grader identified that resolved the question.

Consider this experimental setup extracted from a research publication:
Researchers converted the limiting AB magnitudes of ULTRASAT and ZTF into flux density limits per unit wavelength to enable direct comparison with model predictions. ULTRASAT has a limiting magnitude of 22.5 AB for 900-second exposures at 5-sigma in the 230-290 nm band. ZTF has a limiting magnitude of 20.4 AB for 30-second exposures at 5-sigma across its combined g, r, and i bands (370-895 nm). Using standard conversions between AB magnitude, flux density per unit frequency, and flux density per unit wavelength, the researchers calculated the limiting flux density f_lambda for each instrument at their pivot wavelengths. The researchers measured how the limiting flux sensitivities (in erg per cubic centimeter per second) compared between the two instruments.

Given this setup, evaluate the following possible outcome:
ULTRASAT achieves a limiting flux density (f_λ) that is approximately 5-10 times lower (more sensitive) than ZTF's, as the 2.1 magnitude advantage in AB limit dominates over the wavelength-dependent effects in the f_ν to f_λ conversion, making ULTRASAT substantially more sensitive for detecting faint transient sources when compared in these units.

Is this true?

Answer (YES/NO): NO